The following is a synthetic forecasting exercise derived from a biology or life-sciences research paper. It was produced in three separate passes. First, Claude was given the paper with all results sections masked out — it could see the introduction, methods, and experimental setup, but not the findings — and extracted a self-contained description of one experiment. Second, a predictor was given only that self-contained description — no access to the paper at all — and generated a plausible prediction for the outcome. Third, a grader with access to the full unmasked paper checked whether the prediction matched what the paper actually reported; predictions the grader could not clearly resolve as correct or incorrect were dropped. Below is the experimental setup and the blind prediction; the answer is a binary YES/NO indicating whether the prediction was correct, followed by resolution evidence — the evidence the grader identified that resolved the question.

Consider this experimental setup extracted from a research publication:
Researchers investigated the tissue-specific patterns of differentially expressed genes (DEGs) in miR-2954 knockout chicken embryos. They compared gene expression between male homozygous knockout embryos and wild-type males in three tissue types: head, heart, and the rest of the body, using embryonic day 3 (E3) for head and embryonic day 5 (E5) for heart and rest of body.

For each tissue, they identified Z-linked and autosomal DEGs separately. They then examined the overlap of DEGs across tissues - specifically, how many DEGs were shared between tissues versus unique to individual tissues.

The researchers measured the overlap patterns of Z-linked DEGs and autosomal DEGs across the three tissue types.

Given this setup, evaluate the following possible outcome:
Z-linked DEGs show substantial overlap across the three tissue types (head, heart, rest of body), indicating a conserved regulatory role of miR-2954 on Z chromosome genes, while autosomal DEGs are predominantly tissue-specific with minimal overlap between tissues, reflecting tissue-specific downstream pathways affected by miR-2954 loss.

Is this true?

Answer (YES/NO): YES